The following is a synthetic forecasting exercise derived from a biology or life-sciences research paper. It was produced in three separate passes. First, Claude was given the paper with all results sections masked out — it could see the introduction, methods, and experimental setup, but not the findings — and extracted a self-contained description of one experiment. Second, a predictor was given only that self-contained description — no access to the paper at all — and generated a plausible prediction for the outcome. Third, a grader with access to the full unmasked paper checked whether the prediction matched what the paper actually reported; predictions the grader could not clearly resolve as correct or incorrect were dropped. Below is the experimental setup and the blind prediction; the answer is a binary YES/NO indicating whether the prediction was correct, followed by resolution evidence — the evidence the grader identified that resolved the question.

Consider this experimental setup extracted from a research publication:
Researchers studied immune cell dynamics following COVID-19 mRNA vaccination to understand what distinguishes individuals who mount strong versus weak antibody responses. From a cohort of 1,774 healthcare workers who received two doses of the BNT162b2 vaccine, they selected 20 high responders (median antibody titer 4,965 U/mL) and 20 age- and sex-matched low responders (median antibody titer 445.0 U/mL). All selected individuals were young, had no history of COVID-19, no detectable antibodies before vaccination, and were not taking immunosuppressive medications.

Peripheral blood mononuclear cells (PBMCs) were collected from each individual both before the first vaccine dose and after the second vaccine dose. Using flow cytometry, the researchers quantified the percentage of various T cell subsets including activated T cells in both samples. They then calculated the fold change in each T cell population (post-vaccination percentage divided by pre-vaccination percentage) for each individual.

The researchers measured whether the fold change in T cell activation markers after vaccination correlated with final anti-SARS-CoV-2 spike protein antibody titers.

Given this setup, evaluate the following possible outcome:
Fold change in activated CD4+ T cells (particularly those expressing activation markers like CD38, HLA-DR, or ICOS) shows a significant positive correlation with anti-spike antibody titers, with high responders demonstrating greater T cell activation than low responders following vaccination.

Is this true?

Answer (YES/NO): NO